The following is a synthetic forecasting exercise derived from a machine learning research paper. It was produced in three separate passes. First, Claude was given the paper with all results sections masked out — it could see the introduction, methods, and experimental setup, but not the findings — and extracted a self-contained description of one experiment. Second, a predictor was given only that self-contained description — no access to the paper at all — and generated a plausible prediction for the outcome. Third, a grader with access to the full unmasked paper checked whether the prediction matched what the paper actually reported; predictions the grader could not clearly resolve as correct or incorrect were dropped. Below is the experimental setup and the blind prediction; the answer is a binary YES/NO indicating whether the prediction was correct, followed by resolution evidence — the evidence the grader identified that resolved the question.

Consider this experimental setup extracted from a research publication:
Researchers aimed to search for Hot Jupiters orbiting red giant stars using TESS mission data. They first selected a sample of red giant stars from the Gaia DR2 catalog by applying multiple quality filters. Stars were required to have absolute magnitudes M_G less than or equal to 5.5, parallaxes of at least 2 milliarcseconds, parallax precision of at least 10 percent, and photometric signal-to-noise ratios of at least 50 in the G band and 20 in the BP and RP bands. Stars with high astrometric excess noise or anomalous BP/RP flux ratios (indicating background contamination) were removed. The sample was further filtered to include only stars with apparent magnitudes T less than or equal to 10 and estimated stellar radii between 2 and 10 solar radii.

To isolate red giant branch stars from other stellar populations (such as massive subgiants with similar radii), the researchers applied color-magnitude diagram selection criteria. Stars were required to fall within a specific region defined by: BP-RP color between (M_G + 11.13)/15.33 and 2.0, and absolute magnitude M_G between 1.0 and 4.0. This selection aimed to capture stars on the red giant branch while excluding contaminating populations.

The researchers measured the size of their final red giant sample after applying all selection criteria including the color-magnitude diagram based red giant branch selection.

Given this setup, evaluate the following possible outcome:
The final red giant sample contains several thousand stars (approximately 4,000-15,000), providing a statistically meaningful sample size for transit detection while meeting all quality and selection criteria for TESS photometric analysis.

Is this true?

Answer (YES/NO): NO